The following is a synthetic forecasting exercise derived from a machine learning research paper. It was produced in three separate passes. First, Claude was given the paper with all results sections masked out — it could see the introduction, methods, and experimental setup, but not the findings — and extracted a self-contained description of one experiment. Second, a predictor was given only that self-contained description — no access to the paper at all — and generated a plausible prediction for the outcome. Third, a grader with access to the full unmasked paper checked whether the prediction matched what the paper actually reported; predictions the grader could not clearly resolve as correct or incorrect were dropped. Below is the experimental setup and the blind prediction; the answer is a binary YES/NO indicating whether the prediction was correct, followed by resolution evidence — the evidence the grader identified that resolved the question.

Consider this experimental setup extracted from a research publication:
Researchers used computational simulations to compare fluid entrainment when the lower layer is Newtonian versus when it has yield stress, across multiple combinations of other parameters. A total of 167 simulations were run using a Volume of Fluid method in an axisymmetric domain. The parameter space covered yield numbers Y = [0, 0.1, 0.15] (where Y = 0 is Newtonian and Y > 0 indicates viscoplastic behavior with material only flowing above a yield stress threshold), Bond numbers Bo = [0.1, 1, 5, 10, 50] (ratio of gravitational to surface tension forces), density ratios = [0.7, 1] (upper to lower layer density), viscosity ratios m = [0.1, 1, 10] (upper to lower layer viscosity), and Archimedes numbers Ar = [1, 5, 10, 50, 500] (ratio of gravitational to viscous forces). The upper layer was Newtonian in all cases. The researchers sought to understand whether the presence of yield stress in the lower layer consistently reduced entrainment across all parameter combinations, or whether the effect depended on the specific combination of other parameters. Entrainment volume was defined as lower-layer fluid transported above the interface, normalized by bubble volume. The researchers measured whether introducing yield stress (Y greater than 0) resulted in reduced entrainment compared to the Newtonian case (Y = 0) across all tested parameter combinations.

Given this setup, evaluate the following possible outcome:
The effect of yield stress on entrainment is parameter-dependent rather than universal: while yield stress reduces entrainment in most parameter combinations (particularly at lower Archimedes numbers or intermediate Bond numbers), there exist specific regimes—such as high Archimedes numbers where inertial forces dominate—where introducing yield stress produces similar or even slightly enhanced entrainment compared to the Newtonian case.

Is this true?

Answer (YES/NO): NO